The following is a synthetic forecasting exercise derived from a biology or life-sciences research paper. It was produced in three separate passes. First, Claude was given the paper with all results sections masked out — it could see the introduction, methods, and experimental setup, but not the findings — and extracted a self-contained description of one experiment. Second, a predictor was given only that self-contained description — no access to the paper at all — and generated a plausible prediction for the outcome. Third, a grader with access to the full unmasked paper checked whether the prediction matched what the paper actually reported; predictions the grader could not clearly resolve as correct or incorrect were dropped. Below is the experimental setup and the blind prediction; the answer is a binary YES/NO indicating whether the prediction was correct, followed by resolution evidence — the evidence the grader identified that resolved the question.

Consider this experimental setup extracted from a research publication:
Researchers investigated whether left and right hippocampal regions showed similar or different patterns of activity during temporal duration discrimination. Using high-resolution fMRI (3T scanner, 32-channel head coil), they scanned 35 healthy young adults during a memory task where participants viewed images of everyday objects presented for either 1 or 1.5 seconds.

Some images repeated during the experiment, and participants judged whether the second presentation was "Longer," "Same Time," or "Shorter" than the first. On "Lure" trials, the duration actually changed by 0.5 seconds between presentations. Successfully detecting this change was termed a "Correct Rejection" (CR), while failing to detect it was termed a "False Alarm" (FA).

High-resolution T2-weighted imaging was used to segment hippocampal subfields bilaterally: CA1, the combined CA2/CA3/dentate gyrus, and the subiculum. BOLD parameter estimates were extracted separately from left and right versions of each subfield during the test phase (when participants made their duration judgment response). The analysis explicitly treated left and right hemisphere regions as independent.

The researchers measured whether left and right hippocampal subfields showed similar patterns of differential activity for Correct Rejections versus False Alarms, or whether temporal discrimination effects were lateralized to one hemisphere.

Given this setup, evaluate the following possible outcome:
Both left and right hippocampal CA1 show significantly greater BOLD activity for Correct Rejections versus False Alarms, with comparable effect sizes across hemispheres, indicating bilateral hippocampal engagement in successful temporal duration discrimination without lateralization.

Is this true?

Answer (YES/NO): NO